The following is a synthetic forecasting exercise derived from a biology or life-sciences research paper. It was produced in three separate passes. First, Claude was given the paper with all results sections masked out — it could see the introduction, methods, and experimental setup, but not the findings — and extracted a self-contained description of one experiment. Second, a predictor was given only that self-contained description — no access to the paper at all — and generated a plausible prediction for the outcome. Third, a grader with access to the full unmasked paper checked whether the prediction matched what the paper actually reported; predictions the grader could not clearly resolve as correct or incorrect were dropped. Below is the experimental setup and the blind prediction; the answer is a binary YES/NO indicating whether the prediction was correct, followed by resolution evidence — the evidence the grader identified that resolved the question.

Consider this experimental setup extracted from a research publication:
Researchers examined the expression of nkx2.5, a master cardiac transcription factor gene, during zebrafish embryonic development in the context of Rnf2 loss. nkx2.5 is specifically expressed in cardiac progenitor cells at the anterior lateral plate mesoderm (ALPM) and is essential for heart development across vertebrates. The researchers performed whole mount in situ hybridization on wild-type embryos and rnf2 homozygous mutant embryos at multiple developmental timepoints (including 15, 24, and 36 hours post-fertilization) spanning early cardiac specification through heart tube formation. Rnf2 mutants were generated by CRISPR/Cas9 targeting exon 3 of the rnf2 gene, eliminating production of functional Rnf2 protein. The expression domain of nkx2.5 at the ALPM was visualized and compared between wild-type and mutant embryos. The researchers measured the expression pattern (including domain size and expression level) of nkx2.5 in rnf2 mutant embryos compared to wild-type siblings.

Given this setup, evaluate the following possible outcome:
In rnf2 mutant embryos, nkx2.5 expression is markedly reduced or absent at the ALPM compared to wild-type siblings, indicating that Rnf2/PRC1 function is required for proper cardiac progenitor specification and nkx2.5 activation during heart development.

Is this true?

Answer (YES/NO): NO